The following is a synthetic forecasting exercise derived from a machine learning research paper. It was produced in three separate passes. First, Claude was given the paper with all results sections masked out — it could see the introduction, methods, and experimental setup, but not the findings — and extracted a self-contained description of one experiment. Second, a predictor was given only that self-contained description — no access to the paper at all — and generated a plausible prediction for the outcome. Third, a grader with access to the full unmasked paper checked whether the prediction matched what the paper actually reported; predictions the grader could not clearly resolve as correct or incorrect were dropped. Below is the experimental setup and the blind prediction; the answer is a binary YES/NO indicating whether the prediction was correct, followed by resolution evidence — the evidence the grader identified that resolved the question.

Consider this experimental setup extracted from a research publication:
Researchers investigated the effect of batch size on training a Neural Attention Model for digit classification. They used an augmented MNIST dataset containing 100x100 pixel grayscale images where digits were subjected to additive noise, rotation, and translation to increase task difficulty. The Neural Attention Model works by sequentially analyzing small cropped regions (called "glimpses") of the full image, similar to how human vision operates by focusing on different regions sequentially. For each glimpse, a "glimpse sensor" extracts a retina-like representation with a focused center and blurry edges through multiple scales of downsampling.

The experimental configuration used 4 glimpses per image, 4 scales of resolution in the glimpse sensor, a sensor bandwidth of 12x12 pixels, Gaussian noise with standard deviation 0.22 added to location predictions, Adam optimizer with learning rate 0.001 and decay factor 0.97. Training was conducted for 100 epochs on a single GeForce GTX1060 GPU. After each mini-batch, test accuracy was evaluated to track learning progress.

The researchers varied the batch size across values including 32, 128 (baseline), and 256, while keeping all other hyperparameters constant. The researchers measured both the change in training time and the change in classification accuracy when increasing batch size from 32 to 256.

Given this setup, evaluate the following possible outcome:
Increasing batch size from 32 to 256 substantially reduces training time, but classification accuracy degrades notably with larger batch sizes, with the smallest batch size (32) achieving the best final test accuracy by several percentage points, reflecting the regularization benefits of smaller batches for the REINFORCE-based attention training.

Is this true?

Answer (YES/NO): YES